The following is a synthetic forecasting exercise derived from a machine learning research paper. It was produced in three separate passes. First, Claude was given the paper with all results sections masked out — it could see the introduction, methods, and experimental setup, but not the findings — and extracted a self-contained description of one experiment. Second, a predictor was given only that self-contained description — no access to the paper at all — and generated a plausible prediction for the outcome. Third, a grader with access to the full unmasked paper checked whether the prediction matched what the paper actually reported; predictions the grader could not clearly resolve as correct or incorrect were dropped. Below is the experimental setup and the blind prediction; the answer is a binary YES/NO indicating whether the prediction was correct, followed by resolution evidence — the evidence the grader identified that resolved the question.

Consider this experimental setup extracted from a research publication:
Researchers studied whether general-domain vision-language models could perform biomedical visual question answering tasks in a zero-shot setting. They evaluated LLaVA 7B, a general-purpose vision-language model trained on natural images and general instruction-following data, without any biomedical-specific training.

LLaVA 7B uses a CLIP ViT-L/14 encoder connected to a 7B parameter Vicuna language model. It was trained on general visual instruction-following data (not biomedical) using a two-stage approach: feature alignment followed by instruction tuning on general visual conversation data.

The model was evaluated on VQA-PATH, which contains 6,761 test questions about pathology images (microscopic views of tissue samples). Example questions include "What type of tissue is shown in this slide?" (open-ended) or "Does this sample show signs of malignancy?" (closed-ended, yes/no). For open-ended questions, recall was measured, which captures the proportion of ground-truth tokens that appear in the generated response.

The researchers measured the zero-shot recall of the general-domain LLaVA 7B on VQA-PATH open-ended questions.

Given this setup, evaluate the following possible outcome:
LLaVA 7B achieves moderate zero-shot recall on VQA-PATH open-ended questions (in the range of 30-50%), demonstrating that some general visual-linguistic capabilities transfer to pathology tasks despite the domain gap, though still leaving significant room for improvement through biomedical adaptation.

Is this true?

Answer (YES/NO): NO